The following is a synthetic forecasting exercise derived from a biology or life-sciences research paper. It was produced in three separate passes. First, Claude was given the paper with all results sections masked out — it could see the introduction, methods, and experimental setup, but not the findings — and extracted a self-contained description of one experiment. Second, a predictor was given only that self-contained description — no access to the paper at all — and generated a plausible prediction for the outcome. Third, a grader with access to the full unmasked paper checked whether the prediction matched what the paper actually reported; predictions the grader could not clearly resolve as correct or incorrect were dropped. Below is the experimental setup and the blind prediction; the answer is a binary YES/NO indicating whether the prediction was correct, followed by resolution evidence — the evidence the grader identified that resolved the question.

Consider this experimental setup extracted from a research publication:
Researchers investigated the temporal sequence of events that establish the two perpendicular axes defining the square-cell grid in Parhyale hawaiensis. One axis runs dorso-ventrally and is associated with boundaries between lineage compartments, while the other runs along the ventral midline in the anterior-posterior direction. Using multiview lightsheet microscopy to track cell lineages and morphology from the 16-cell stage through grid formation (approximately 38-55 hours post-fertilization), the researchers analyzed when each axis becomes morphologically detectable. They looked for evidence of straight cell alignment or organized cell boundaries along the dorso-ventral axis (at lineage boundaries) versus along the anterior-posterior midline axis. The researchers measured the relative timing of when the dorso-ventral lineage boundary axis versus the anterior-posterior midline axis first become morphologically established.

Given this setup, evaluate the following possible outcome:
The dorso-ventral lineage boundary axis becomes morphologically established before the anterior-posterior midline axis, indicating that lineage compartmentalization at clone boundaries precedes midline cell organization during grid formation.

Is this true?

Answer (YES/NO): YES